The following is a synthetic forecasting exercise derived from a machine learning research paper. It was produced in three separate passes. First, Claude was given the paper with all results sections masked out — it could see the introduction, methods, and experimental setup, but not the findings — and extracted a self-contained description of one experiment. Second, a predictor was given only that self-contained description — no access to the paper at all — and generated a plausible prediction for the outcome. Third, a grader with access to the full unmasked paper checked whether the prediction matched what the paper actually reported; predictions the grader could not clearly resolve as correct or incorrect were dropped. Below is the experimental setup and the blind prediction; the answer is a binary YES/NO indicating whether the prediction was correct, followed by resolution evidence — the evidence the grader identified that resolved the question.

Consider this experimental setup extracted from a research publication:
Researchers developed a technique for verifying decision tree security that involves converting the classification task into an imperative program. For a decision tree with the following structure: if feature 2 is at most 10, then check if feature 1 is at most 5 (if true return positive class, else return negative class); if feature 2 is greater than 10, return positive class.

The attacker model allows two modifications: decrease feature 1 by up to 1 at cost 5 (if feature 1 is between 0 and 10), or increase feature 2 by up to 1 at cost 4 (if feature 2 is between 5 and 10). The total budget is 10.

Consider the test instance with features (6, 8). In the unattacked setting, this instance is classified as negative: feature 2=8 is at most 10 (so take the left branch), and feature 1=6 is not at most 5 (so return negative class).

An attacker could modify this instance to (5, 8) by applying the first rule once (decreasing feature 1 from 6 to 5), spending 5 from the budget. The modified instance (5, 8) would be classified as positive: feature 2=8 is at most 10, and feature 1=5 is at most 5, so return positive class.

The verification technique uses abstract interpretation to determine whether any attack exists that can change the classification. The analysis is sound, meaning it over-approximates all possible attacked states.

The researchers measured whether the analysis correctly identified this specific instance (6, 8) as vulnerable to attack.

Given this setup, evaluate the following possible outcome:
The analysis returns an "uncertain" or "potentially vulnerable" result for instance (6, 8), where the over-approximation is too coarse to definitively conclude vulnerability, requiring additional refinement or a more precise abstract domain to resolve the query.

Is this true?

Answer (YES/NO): NO